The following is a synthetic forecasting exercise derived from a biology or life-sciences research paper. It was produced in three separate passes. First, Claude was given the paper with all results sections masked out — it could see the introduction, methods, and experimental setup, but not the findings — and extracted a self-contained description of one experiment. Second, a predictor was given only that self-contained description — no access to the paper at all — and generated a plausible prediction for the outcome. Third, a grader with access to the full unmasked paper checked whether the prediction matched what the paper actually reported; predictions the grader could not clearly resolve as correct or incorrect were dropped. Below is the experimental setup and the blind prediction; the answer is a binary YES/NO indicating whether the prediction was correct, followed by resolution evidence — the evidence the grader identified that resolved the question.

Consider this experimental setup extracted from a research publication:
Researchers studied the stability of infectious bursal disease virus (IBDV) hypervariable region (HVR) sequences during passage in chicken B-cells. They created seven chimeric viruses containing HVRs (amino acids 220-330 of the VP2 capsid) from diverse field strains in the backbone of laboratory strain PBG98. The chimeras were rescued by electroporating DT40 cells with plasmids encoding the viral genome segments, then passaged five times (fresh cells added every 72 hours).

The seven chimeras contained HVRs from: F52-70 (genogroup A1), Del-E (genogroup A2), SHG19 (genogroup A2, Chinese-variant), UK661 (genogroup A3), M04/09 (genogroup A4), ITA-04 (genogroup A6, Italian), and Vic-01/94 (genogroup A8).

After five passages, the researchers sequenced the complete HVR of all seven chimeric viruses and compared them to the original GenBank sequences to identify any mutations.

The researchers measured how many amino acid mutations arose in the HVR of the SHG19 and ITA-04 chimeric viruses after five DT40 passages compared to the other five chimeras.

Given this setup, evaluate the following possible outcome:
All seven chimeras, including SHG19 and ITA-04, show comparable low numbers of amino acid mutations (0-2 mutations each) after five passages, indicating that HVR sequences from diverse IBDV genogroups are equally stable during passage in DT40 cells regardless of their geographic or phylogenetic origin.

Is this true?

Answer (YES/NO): NO